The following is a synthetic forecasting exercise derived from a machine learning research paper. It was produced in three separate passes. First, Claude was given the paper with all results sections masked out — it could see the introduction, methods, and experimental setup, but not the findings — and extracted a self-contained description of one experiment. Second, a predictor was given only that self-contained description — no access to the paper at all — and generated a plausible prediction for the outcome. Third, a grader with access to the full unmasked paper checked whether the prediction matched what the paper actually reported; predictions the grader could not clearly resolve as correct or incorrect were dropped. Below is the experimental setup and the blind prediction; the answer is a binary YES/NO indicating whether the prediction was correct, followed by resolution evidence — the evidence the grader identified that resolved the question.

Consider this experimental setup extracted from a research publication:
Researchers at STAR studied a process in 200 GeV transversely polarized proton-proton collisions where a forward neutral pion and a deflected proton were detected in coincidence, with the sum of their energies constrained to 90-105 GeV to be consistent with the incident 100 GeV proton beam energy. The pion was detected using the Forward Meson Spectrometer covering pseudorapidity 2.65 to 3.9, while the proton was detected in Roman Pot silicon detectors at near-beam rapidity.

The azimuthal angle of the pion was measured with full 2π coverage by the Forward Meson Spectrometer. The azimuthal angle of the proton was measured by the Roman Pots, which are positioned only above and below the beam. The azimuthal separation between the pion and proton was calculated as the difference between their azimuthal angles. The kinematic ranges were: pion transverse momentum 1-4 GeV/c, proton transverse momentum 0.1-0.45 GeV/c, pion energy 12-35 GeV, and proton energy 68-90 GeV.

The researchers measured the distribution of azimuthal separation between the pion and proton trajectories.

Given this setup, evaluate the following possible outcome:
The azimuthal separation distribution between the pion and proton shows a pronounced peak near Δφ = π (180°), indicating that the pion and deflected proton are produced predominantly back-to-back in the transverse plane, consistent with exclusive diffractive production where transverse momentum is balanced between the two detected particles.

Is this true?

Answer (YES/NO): NO